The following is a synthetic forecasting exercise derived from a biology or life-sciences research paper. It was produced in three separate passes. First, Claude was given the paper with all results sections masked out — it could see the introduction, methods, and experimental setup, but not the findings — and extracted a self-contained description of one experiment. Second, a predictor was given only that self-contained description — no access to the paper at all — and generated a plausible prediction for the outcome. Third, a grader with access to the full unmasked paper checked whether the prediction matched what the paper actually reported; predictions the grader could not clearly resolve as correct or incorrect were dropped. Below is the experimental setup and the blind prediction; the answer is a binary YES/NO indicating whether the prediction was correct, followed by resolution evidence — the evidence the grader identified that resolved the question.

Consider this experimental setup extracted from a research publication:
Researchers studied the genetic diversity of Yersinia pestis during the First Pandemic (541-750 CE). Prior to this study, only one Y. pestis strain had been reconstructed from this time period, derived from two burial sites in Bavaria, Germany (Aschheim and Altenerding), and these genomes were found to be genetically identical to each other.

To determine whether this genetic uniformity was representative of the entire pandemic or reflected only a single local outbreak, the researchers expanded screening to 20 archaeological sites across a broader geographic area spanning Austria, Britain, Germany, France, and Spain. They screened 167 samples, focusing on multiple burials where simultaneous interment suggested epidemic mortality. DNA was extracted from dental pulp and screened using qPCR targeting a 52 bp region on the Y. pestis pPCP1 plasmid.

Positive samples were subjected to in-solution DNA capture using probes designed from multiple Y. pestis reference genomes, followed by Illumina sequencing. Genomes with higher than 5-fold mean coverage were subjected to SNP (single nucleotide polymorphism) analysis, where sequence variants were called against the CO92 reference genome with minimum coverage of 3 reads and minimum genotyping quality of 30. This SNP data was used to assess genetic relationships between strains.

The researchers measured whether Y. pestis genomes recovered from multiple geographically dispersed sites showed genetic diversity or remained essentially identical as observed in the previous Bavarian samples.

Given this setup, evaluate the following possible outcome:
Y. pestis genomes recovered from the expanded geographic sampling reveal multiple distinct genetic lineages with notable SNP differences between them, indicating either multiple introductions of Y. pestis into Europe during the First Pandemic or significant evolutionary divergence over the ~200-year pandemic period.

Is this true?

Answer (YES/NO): NO